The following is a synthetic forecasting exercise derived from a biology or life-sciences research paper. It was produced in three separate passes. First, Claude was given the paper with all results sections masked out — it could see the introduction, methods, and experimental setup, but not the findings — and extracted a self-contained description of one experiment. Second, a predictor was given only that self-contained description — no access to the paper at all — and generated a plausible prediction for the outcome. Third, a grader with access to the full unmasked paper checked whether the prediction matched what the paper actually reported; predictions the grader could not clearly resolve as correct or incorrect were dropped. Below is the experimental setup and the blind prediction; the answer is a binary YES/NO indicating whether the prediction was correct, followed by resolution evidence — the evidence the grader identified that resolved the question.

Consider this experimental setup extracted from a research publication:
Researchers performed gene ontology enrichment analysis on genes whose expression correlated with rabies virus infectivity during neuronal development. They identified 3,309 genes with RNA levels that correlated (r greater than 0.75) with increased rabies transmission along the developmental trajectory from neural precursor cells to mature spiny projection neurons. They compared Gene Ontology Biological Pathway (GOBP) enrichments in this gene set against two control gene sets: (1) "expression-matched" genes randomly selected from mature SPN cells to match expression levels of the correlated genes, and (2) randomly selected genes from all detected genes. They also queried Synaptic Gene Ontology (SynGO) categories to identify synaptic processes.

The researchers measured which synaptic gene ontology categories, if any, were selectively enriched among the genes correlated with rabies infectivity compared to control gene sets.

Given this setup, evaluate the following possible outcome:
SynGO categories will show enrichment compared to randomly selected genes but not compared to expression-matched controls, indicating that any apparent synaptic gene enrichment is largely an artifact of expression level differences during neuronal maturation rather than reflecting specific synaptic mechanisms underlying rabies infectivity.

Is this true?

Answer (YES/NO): NO